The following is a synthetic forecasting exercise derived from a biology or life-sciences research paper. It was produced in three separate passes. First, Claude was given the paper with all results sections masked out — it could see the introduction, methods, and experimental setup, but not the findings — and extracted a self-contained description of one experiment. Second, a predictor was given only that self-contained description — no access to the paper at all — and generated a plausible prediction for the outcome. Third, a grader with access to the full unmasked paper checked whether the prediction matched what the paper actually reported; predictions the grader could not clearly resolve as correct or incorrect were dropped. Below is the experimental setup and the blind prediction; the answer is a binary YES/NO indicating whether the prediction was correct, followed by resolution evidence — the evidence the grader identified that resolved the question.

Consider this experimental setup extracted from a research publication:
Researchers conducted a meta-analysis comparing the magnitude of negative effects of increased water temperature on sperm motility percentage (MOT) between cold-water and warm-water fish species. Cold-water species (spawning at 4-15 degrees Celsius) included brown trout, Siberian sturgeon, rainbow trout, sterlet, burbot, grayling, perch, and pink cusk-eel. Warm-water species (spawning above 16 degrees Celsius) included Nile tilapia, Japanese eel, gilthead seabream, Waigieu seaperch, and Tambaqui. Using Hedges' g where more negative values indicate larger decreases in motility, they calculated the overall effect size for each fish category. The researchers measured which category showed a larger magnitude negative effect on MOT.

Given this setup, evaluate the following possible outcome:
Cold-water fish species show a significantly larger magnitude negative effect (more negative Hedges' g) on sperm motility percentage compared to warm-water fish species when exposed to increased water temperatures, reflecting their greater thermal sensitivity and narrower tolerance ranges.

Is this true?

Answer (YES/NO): YES